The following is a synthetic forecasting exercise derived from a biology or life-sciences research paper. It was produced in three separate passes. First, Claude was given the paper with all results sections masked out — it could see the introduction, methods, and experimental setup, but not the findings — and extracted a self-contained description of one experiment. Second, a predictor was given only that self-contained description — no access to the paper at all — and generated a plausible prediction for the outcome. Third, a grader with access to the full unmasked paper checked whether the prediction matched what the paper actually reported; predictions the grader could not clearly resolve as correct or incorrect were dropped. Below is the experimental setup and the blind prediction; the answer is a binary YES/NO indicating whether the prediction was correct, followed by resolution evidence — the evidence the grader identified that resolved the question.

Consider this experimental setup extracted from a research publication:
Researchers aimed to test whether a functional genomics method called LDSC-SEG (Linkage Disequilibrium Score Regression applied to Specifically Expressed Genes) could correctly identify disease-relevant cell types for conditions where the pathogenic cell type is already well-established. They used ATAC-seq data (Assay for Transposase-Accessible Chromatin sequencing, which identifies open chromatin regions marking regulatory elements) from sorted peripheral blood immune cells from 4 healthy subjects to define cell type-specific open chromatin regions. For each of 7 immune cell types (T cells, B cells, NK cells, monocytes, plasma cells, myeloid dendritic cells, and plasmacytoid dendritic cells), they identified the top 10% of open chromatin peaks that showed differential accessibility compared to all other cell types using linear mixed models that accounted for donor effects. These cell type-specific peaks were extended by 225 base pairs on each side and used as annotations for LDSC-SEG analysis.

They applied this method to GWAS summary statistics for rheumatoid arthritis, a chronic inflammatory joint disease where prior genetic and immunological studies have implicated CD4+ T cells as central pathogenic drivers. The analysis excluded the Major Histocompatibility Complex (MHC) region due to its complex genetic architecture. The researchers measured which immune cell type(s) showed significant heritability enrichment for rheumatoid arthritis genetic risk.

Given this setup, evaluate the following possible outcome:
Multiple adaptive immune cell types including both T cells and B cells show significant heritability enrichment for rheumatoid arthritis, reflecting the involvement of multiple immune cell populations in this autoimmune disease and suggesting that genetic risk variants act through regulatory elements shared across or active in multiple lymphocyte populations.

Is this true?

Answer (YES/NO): NO